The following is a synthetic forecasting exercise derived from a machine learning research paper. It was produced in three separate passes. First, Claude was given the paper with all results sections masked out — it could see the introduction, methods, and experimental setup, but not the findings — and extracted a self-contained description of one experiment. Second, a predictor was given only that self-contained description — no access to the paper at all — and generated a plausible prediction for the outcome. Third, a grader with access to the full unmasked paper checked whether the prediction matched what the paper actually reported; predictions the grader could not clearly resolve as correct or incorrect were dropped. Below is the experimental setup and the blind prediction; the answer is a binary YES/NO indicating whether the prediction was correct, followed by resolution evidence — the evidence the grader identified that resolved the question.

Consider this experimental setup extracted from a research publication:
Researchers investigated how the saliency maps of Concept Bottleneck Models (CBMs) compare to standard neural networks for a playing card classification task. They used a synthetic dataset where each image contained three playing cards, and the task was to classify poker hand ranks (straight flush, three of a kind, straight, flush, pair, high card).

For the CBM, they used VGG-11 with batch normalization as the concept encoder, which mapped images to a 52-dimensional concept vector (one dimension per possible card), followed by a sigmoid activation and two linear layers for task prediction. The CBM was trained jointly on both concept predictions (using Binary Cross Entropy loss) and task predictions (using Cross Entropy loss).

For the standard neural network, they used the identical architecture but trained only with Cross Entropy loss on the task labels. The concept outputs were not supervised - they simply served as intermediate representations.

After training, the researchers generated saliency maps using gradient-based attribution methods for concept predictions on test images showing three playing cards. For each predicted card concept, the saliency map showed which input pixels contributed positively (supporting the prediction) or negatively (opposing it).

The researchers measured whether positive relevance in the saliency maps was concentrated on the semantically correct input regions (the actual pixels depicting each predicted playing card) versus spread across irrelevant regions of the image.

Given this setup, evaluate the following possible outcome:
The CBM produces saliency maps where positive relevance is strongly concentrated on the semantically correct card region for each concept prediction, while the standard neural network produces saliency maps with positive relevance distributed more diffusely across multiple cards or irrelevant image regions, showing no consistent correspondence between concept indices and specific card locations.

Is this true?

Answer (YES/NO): YES